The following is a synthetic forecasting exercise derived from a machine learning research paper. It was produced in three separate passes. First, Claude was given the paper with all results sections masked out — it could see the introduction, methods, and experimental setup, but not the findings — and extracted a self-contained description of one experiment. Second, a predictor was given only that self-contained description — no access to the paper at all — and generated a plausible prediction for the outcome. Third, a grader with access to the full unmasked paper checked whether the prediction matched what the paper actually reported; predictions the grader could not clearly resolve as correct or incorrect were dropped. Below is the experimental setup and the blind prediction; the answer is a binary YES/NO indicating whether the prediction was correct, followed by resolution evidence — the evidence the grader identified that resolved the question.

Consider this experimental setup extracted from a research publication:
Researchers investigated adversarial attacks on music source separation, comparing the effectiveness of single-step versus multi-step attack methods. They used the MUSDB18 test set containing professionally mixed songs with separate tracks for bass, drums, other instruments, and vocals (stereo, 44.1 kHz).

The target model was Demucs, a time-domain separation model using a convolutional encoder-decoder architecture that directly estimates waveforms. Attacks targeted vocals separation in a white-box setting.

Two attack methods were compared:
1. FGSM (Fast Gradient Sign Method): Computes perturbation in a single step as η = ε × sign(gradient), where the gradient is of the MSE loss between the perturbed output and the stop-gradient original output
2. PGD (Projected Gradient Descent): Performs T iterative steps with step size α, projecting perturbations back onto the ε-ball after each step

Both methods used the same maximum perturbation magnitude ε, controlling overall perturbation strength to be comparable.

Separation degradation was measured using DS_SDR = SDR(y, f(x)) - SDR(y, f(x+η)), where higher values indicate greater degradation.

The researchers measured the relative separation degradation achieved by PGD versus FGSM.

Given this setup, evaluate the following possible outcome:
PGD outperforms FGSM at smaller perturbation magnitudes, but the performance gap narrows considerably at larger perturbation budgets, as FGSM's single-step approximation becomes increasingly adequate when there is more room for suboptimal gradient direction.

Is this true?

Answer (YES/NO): NO